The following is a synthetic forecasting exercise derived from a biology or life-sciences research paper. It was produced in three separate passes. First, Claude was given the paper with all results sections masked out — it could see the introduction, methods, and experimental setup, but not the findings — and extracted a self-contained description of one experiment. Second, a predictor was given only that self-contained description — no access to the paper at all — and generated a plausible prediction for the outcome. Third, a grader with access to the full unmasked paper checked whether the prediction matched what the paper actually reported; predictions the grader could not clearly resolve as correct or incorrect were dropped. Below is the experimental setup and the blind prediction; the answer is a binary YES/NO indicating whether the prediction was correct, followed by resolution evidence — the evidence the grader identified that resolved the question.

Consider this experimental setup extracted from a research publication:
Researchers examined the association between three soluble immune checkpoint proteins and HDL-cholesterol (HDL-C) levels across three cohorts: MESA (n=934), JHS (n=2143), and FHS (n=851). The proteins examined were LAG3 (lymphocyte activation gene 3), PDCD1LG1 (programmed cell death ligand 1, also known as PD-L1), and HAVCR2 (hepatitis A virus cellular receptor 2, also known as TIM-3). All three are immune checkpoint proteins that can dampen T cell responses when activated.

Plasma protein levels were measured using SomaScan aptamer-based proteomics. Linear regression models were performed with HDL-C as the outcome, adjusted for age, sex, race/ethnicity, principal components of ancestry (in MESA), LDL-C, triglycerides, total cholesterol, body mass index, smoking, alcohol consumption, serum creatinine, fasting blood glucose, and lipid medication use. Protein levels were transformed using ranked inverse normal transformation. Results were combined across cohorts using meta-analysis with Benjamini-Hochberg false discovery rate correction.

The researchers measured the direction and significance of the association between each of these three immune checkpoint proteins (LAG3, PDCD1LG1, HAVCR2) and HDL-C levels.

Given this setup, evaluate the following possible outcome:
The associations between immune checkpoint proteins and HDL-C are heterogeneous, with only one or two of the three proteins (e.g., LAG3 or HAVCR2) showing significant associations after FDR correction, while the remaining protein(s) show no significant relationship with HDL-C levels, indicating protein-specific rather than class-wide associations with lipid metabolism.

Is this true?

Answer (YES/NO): NO